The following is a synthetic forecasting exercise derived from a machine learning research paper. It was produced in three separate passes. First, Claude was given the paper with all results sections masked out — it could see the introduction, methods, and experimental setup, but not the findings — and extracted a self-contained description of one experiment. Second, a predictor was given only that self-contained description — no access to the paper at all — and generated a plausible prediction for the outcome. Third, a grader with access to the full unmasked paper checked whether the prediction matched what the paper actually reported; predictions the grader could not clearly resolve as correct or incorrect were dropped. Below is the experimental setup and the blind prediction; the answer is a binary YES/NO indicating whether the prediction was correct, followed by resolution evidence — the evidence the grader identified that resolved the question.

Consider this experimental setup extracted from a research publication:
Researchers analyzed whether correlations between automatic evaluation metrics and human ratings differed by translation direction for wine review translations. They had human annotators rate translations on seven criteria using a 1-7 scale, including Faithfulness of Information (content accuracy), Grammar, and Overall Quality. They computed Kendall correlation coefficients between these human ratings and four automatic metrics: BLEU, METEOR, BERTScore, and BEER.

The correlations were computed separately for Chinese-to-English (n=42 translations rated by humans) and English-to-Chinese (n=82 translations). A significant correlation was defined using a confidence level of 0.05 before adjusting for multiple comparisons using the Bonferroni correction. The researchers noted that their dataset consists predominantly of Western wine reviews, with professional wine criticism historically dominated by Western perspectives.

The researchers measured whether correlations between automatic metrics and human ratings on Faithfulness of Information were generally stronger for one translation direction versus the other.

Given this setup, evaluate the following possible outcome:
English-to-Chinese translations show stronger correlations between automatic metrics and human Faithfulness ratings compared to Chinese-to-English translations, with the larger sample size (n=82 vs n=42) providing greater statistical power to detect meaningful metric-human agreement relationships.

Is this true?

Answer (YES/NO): YES